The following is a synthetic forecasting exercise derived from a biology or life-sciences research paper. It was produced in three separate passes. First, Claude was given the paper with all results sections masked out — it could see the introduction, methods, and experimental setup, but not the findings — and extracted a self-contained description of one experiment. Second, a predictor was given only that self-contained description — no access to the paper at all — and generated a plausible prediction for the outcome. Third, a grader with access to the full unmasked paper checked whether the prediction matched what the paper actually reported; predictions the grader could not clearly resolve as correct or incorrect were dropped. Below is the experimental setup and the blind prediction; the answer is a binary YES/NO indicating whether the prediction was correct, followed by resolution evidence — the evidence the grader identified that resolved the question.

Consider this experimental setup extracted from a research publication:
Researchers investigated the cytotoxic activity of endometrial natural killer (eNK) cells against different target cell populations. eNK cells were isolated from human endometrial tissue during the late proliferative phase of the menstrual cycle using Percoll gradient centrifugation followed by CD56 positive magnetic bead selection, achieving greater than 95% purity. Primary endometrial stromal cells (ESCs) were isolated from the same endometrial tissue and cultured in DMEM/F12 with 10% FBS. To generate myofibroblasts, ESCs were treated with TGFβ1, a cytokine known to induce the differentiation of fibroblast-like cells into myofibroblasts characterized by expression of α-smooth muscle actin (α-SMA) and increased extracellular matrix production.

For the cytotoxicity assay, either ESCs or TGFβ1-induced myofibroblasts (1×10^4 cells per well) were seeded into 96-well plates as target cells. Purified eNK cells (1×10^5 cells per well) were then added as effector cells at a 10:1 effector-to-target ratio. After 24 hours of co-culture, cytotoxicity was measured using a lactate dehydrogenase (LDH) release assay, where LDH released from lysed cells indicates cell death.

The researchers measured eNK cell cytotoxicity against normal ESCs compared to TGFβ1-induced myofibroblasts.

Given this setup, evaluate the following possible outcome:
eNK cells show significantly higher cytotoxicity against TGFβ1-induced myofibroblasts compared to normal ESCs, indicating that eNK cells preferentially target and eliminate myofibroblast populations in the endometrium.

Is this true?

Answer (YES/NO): NO